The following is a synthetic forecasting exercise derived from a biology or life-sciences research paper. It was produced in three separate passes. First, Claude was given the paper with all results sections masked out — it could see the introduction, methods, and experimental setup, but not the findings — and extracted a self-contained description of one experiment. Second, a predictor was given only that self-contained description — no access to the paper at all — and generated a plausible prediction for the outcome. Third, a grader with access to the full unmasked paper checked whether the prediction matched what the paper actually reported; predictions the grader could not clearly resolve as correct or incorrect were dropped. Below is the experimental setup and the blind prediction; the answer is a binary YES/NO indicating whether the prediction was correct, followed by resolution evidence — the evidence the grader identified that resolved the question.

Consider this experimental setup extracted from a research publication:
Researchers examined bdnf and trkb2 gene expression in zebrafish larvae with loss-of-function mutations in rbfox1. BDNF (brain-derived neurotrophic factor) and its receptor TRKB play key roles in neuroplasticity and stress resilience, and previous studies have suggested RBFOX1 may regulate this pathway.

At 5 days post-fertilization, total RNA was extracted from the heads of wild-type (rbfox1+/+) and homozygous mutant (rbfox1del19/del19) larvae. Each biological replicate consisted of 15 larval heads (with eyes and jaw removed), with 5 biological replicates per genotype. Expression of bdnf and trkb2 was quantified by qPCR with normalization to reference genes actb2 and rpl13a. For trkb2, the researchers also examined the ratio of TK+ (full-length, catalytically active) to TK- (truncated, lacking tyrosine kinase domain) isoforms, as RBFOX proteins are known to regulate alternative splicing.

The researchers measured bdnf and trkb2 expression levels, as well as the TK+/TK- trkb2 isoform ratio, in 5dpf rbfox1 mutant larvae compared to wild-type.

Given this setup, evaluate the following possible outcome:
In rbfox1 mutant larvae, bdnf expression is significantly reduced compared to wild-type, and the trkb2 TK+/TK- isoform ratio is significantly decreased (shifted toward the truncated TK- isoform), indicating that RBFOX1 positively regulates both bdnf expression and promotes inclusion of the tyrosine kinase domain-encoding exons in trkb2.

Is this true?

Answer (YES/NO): NO